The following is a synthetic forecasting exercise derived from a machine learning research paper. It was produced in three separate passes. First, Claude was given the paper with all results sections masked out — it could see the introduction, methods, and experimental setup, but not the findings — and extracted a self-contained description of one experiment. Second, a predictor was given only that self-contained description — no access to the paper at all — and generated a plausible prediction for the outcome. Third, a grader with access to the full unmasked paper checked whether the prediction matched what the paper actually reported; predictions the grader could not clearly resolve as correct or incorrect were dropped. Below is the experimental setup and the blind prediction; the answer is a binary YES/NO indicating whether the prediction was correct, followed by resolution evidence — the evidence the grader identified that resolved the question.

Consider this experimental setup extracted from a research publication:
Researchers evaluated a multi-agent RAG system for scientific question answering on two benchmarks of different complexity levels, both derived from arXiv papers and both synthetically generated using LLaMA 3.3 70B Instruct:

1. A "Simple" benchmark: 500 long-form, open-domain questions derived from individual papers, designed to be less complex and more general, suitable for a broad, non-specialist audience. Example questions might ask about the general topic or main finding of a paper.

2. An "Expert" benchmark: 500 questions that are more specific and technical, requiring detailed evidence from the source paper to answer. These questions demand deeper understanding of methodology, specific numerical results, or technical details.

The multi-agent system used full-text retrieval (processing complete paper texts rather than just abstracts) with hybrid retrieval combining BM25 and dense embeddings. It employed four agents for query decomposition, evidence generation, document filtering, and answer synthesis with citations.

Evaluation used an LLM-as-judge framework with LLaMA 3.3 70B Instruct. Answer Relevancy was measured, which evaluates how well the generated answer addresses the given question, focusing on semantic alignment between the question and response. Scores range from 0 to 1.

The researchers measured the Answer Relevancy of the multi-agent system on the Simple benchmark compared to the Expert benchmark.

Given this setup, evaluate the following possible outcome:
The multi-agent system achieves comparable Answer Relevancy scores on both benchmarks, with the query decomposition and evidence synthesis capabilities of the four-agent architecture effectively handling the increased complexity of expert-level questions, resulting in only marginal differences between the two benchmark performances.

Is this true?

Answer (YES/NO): NO